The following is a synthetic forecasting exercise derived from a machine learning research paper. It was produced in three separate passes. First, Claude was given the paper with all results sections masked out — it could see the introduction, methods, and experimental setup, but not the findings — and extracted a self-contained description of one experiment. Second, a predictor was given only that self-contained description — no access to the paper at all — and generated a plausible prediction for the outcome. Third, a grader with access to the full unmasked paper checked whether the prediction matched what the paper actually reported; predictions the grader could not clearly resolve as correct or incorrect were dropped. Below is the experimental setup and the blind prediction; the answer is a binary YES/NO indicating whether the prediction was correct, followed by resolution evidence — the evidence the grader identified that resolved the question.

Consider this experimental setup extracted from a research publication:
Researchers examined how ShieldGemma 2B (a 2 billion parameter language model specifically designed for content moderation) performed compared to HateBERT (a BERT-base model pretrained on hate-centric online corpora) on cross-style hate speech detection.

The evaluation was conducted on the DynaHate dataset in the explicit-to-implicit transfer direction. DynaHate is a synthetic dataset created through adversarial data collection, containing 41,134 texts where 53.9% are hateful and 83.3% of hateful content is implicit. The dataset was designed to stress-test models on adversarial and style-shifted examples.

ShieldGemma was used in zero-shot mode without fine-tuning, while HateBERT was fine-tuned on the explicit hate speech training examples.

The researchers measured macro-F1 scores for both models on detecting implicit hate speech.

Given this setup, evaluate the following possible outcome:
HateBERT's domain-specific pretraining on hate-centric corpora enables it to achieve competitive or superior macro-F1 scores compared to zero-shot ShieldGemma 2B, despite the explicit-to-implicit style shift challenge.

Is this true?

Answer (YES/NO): NO